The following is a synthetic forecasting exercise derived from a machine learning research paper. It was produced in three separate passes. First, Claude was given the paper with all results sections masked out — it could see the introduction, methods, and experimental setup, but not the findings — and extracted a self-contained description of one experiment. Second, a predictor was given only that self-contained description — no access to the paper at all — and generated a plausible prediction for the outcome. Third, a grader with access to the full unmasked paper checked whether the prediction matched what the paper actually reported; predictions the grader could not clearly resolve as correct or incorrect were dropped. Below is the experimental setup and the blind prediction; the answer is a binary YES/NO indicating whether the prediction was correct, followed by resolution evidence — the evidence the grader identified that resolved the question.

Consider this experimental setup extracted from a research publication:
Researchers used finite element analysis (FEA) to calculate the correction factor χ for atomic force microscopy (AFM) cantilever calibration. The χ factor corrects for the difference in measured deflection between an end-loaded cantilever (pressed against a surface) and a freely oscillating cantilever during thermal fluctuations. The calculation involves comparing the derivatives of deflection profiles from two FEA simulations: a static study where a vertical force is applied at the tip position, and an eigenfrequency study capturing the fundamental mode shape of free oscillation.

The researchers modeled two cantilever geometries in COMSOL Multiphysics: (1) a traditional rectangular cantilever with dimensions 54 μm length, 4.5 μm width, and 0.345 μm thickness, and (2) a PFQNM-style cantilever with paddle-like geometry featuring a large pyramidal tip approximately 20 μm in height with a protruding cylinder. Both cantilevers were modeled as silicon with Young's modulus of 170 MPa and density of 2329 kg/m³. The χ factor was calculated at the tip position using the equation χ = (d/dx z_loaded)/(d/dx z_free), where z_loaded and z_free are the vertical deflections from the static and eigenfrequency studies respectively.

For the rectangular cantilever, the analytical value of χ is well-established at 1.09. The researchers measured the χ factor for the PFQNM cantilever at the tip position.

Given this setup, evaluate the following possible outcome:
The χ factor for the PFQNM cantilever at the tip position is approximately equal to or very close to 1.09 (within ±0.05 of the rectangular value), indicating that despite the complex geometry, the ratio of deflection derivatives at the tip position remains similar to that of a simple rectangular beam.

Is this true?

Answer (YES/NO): NO